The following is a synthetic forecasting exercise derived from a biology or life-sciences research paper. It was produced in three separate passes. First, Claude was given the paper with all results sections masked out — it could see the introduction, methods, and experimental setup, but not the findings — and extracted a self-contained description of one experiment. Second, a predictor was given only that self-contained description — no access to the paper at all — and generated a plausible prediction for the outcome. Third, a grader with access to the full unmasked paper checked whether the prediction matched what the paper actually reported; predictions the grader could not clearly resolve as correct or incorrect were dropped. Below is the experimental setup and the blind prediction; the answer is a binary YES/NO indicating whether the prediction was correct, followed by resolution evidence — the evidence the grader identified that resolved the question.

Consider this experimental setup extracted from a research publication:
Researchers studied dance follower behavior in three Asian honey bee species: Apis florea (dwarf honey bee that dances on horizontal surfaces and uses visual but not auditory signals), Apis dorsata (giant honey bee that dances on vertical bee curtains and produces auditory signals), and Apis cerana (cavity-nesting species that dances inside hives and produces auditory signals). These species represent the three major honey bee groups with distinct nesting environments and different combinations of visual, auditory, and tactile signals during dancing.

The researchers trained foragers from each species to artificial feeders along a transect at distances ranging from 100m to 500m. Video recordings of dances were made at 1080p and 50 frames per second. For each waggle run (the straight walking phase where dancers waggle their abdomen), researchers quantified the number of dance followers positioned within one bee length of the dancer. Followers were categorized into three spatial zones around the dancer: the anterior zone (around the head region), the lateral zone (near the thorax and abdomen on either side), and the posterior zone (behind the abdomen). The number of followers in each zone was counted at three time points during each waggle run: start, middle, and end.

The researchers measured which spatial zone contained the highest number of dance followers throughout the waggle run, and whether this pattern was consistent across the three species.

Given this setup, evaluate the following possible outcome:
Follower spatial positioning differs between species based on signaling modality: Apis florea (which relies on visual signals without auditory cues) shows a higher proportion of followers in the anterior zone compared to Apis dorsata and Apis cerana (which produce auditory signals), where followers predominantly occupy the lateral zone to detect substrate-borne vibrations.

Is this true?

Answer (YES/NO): NO